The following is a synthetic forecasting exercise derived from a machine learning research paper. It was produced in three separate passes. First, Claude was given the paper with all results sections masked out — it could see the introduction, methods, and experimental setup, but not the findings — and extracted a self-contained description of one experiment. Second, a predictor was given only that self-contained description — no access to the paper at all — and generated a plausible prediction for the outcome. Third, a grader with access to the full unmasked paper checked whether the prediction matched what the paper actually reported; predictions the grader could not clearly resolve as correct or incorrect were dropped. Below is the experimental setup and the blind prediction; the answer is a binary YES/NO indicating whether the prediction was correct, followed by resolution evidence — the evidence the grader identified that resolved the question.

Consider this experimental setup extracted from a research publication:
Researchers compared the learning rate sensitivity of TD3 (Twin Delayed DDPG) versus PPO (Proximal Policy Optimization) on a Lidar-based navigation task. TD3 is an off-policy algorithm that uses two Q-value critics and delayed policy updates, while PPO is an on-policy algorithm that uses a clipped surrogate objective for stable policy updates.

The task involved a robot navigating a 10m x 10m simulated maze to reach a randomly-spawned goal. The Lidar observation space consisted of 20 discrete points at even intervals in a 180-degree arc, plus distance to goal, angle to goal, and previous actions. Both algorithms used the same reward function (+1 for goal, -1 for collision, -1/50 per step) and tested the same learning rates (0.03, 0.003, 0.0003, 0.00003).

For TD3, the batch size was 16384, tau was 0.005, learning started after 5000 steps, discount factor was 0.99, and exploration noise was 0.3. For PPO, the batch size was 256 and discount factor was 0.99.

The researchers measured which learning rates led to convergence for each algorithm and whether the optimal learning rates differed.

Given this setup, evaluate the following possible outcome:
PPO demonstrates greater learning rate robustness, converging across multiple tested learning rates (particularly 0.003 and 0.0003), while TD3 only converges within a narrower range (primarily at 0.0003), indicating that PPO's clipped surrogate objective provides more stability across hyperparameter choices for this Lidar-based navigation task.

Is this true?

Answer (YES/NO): NO